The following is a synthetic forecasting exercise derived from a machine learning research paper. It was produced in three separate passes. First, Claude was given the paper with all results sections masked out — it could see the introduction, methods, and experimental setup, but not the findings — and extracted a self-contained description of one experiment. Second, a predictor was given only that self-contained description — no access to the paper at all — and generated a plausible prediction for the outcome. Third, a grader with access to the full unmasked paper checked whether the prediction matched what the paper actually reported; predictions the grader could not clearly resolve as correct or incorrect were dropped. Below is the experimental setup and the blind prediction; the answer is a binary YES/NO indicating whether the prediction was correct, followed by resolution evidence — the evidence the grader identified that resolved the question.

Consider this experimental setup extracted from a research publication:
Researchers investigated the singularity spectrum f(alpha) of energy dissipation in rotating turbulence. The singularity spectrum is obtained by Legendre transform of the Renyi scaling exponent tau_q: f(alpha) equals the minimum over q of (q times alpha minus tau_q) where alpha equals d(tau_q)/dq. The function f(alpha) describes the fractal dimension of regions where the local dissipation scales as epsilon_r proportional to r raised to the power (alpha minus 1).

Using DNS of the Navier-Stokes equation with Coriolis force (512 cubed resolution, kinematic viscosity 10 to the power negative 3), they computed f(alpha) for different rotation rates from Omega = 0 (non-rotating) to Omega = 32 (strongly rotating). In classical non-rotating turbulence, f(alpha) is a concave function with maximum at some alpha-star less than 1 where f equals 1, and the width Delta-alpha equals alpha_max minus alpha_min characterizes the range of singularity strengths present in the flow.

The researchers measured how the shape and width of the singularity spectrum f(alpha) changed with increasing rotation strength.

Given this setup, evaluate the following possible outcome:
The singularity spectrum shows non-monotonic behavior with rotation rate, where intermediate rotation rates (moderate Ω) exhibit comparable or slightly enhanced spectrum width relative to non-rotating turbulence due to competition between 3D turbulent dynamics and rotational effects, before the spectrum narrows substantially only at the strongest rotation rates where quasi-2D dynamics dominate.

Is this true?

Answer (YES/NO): NO